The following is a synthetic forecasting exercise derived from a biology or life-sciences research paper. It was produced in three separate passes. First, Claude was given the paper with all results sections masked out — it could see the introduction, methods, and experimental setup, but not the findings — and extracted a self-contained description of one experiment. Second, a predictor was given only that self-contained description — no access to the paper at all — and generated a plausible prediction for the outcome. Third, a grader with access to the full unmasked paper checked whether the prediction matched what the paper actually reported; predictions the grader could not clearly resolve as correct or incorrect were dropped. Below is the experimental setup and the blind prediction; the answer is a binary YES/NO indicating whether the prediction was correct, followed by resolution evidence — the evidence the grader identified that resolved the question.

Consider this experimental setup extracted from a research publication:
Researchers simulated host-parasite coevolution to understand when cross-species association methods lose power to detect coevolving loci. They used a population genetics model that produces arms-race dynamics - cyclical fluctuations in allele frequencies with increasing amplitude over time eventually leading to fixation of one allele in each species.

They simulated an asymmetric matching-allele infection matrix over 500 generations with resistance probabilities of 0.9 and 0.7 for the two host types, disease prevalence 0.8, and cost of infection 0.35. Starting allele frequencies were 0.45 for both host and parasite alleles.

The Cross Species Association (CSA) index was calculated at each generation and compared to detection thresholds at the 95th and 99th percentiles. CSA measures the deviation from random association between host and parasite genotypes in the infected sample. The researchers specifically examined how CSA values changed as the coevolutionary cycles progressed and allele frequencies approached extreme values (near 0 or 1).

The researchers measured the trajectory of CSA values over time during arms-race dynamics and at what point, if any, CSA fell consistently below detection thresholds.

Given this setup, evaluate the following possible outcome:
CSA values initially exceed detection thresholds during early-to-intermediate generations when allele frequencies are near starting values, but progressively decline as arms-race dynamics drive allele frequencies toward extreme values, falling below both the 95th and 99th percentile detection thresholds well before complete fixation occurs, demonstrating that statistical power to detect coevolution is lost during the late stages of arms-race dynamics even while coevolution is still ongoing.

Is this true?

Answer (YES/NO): YES